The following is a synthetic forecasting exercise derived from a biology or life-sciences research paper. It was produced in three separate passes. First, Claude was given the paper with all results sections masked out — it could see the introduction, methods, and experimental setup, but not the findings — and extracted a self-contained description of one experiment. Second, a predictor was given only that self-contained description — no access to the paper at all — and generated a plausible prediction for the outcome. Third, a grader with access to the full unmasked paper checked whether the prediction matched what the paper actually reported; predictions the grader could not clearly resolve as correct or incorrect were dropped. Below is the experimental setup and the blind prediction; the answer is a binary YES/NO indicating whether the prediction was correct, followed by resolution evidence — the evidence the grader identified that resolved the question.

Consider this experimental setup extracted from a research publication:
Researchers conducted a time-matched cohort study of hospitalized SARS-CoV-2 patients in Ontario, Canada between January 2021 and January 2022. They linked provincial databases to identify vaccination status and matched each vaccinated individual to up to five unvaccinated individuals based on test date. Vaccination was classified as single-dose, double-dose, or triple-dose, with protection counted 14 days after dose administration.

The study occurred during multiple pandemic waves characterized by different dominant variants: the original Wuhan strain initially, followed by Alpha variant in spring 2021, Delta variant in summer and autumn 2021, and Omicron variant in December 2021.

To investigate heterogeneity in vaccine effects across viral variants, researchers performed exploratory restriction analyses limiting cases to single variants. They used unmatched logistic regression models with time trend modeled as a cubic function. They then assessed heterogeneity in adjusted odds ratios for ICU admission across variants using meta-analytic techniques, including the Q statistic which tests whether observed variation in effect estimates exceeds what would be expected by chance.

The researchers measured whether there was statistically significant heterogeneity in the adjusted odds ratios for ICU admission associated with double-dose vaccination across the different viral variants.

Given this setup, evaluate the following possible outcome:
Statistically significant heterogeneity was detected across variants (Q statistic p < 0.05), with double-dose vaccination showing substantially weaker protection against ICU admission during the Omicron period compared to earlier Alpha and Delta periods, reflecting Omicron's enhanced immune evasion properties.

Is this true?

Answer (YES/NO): NO